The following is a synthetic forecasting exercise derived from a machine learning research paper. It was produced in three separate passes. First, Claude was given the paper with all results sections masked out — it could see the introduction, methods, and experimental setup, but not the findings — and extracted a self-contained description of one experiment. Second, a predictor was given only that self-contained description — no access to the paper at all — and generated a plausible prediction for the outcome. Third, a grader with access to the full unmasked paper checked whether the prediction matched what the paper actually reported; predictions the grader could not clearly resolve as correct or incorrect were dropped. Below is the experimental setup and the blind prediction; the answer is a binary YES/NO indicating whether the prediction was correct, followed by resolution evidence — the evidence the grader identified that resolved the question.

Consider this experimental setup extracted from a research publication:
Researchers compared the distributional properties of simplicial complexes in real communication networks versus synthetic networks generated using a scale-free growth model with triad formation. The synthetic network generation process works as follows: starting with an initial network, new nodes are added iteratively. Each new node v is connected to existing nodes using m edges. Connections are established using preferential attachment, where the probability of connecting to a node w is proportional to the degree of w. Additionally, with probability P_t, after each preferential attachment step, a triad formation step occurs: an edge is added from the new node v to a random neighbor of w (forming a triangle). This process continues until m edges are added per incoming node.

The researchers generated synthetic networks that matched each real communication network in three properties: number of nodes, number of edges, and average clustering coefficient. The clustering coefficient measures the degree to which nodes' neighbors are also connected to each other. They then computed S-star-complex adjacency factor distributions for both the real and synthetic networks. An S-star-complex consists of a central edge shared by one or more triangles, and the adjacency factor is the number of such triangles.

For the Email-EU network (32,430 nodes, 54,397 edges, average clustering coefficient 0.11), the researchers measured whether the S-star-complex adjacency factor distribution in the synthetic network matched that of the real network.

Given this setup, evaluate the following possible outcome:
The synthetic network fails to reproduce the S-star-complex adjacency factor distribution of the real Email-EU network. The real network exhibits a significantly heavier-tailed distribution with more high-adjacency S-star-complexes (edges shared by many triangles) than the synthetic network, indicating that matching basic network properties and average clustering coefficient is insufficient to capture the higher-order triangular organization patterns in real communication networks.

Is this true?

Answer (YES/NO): YES